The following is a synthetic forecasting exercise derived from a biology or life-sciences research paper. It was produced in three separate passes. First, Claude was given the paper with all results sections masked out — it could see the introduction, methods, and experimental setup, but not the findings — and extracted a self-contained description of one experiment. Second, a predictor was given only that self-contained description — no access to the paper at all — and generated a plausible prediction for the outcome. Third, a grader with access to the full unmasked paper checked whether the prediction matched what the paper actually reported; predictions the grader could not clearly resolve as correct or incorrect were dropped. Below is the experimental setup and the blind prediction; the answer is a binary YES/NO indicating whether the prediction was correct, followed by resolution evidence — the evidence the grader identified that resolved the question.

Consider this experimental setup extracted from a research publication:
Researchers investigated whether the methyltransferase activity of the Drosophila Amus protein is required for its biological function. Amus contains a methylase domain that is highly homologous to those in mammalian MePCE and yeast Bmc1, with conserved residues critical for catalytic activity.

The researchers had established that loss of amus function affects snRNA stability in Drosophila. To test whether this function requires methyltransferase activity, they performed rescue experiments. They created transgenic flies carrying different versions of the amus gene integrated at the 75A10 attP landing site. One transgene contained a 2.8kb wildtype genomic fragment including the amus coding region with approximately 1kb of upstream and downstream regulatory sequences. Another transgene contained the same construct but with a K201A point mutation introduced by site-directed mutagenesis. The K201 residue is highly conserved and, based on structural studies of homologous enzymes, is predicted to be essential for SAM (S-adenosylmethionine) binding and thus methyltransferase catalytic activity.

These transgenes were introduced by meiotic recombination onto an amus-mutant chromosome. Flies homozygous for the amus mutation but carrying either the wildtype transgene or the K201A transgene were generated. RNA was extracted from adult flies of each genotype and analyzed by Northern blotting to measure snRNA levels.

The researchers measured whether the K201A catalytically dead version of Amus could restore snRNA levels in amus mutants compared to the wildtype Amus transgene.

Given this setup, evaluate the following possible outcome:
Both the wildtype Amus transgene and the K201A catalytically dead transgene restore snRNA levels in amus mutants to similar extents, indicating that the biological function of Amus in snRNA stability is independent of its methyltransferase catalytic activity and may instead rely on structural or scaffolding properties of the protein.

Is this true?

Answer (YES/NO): NO